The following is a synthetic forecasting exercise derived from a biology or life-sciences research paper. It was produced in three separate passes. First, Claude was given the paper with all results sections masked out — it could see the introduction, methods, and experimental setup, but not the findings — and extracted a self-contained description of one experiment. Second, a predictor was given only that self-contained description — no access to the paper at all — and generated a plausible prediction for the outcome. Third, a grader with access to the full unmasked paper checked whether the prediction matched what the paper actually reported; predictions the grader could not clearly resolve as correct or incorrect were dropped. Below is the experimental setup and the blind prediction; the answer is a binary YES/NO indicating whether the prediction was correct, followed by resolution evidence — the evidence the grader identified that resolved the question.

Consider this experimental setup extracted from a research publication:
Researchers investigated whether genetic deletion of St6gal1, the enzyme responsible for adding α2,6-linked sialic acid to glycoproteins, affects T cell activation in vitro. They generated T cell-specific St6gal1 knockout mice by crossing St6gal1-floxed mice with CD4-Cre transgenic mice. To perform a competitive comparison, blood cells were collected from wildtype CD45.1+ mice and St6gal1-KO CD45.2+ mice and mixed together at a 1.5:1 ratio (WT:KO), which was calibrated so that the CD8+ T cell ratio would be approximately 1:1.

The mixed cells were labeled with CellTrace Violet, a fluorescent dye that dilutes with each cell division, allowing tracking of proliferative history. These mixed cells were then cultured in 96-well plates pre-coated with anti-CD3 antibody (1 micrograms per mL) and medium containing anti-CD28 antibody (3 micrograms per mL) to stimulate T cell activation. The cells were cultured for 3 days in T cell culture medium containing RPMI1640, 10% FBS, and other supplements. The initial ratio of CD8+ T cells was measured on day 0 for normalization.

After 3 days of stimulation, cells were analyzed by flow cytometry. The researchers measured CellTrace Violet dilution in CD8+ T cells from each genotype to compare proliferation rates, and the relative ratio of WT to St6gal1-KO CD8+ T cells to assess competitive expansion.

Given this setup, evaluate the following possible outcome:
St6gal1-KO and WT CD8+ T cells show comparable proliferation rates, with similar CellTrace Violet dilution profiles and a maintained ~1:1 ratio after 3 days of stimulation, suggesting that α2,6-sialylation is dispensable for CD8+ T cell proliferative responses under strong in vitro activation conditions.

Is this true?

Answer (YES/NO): NO